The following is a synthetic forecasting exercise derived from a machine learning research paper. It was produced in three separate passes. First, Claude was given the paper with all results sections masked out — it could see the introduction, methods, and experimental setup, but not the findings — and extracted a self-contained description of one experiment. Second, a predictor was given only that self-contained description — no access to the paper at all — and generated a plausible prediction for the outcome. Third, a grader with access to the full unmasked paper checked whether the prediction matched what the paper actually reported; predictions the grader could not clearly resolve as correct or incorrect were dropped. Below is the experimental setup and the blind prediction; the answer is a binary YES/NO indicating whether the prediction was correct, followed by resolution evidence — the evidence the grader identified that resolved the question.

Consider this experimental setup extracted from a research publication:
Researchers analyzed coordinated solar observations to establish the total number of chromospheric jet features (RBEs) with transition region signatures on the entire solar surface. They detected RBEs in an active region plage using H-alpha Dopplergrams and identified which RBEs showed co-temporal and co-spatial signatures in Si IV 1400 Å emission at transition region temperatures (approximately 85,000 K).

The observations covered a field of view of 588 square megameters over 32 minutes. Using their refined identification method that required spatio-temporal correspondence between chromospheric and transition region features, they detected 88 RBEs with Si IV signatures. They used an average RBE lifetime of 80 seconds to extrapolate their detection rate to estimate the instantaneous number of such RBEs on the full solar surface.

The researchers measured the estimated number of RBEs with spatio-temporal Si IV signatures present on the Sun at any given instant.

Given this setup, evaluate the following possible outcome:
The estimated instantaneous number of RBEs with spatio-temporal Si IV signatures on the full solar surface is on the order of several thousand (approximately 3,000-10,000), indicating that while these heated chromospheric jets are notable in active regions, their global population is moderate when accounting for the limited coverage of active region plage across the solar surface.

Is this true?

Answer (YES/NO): NO